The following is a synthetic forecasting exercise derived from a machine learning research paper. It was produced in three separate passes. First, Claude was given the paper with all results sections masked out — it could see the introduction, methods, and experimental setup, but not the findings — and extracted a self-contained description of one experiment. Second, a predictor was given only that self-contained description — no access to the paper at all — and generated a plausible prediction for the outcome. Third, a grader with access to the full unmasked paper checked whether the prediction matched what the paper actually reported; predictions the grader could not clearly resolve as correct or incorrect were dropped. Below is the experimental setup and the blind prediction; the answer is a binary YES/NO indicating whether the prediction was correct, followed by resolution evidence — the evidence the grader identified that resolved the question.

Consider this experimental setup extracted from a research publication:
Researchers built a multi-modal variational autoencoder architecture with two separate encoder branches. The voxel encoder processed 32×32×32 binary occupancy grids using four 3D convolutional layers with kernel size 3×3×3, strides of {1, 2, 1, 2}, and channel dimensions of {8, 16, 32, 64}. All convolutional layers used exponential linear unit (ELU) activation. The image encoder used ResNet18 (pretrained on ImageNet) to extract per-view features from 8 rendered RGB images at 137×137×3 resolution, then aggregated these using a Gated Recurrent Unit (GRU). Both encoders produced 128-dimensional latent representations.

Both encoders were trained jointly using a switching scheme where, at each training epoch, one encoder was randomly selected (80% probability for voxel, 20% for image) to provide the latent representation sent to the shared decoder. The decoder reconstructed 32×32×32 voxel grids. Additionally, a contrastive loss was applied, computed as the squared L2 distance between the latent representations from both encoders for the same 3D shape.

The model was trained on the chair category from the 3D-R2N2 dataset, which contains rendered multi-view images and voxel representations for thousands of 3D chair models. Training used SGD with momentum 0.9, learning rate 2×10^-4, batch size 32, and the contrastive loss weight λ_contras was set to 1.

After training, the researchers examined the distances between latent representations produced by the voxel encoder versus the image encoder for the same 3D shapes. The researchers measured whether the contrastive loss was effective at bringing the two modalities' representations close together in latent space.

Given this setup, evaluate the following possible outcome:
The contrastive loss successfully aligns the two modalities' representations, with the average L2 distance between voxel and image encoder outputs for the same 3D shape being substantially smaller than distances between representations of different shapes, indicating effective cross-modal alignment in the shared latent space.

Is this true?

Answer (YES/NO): NO